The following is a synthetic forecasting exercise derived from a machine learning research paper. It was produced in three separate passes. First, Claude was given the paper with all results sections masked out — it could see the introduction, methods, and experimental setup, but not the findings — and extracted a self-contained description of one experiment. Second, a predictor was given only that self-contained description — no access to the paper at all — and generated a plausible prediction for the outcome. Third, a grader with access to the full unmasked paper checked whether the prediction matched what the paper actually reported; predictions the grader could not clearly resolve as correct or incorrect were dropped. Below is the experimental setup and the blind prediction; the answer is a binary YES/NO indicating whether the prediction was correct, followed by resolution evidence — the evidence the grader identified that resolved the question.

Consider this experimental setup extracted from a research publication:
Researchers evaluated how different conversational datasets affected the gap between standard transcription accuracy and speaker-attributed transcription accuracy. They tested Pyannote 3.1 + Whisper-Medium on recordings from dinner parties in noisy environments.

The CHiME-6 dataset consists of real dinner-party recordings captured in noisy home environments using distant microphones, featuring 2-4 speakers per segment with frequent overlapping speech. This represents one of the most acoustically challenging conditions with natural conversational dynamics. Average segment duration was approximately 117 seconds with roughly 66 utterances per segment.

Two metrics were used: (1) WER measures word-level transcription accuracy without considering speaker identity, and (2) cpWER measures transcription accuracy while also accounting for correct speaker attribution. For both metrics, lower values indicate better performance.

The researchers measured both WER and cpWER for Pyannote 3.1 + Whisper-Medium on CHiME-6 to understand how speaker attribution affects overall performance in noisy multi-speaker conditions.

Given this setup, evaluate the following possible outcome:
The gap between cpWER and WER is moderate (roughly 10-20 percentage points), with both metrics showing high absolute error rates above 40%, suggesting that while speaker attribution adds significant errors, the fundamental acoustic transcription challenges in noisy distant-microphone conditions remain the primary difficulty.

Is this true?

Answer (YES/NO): NO